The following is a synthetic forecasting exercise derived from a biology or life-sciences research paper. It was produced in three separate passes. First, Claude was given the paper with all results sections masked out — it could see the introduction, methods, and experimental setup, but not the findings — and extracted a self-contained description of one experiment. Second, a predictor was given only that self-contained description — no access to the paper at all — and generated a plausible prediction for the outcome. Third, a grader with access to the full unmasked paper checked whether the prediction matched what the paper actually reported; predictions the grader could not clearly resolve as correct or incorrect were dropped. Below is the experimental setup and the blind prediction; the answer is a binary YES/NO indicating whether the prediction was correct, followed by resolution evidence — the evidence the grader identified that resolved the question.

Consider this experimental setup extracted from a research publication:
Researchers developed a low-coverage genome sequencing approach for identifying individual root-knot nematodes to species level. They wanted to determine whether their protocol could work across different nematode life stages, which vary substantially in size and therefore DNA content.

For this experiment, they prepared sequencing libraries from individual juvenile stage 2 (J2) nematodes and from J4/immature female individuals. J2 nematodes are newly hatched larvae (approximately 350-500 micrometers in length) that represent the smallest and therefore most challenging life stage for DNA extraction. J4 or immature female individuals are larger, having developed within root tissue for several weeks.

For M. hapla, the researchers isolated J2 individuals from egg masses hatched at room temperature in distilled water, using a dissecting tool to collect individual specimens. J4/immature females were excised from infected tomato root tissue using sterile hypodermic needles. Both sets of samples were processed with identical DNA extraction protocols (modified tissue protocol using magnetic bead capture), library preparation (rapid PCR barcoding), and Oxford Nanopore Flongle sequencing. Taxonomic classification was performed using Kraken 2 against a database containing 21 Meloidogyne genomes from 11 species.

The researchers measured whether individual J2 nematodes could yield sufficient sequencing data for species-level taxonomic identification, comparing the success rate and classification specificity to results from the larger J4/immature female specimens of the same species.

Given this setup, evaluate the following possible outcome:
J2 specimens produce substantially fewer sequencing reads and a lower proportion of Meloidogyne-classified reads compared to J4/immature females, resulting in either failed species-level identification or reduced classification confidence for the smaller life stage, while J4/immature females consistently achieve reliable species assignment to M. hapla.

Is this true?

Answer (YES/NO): NO